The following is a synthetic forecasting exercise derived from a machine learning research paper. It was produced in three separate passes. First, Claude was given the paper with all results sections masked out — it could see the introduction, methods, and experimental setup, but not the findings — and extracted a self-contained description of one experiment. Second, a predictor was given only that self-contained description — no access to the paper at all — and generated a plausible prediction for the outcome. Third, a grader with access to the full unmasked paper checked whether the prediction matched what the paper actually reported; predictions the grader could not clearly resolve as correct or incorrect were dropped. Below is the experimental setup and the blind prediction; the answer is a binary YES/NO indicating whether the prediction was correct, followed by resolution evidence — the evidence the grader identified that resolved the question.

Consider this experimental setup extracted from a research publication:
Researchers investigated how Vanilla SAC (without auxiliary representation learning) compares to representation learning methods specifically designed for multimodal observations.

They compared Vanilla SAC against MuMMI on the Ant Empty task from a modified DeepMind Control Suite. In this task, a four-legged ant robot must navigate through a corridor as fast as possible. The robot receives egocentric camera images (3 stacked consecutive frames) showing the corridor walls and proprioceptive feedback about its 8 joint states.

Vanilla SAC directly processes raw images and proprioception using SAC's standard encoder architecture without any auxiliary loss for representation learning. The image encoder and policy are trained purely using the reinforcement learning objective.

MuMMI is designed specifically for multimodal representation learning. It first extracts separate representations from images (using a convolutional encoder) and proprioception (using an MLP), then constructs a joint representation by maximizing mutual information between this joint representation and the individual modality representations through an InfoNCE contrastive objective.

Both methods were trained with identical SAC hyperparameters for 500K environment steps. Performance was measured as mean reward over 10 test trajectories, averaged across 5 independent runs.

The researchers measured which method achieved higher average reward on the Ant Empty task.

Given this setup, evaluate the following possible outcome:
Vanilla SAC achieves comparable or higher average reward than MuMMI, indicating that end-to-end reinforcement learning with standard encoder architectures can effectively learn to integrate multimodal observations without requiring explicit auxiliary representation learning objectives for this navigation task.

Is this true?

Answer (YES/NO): YES